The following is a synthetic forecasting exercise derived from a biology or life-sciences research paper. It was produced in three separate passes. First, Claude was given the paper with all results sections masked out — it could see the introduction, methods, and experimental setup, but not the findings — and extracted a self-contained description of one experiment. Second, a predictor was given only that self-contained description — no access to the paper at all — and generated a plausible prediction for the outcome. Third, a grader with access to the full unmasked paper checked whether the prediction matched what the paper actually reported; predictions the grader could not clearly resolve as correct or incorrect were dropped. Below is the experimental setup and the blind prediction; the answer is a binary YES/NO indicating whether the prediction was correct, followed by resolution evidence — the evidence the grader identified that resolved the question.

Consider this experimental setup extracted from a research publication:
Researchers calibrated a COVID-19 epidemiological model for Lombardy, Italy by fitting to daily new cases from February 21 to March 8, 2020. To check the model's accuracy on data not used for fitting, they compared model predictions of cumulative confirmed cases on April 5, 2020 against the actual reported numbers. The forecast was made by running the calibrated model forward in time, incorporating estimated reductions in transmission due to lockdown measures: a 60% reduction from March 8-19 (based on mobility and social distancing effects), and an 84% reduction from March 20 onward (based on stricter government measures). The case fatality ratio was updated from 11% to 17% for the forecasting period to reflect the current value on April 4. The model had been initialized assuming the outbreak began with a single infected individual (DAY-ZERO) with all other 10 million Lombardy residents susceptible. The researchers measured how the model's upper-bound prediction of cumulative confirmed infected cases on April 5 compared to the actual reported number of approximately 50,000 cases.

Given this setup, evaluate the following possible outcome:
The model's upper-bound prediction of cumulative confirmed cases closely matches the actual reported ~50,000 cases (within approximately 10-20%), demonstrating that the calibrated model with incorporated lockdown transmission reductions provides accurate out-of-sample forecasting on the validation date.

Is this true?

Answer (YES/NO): YES